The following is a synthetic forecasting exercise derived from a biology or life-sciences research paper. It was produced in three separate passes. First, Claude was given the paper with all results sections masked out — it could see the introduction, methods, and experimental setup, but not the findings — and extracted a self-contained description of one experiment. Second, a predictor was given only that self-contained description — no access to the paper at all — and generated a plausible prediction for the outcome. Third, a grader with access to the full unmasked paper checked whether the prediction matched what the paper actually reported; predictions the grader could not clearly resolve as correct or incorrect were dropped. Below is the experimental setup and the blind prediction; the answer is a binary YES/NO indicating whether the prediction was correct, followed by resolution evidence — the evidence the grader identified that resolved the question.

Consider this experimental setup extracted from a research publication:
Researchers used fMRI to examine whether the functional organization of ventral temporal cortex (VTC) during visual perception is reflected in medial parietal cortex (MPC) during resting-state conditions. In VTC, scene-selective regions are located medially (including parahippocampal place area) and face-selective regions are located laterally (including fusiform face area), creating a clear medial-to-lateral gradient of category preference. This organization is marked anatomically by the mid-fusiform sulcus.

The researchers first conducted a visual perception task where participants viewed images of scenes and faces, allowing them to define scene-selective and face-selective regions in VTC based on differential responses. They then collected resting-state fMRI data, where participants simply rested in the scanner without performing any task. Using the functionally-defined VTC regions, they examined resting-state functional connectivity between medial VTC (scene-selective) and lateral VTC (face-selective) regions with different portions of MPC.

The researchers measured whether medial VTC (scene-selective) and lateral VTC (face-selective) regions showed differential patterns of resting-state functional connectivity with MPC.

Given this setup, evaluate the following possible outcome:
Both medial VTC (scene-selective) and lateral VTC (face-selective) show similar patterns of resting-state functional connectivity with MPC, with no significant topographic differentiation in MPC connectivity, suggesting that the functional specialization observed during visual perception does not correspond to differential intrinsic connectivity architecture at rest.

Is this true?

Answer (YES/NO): NO